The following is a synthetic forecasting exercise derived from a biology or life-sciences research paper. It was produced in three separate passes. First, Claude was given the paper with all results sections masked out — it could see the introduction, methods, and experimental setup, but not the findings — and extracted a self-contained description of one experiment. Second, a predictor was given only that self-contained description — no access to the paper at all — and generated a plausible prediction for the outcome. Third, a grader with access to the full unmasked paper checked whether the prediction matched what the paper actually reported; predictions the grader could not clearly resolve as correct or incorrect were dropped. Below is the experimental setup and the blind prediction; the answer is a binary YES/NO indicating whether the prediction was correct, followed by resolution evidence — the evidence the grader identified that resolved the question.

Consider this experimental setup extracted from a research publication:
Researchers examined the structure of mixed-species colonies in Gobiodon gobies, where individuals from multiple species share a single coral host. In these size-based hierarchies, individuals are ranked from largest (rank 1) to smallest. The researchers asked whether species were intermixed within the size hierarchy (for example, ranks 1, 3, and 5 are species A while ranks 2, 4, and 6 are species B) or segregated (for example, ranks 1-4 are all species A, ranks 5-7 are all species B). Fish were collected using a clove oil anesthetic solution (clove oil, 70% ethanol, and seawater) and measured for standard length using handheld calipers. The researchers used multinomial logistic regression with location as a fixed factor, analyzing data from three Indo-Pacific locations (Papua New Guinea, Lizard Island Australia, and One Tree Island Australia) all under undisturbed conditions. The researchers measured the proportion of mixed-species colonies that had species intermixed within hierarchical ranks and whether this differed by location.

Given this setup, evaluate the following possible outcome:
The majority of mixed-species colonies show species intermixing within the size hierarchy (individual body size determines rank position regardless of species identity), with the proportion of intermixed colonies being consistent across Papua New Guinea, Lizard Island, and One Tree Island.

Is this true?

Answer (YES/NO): NO